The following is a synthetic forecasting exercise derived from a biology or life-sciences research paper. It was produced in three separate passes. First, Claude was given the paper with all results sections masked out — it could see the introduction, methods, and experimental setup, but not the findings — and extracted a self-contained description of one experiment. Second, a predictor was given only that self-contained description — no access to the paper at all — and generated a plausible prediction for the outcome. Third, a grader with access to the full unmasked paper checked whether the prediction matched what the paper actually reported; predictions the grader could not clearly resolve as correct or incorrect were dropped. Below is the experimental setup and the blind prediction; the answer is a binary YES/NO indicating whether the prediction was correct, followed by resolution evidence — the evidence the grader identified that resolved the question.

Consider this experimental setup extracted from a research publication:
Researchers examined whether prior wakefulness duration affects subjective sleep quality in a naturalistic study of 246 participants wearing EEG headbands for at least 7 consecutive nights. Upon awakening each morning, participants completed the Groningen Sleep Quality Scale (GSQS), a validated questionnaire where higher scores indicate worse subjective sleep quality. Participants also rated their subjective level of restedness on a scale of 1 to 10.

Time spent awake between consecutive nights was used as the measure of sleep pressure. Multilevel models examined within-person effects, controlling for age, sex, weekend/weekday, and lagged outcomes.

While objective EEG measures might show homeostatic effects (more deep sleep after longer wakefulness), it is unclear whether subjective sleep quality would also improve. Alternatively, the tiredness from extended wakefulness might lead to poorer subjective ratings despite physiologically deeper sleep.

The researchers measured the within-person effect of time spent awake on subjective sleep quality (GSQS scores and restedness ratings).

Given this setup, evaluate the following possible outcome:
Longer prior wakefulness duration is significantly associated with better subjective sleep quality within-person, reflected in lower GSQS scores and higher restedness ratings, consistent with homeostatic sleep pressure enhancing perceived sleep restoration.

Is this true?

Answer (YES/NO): NO